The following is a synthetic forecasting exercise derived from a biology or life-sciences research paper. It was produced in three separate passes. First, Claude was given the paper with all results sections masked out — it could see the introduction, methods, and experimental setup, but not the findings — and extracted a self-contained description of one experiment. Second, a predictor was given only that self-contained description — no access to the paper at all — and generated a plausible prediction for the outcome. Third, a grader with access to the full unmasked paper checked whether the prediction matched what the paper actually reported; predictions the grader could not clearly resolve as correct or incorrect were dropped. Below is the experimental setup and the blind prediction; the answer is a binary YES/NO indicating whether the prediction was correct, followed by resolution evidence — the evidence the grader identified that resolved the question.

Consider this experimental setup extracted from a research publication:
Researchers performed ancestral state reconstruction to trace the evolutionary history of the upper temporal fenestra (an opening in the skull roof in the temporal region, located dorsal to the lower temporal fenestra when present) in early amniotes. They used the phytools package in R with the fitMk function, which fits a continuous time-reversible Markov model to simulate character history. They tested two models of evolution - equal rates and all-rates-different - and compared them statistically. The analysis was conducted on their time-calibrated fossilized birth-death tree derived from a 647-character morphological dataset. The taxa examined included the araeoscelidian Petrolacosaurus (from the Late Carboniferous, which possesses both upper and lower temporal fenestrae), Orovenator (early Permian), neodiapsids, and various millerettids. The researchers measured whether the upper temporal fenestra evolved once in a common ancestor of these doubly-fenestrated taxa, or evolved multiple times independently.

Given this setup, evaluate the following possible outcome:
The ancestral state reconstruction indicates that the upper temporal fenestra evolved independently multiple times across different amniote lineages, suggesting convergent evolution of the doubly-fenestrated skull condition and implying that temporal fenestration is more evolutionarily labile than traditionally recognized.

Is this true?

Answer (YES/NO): YES